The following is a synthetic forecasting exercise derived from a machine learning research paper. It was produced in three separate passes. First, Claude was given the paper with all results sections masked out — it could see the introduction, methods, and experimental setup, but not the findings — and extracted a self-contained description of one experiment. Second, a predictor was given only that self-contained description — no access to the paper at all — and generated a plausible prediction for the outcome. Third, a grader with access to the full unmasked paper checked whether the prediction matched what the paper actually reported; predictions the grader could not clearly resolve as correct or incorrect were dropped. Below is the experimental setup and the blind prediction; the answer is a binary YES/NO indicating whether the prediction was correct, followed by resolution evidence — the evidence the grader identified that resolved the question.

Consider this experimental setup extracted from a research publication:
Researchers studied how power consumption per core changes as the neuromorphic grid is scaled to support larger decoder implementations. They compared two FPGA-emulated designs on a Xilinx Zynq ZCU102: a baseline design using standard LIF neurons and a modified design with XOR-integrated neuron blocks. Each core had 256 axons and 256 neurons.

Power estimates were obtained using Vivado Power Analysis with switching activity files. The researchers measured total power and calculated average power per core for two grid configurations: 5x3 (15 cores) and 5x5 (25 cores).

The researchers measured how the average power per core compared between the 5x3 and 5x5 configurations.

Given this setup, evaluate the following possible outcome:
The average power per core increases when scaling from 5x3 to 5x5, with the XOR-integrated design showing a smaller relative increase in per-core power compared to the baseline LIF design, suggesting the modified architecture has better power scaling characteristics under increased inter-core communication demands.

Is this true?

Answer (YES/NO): NO